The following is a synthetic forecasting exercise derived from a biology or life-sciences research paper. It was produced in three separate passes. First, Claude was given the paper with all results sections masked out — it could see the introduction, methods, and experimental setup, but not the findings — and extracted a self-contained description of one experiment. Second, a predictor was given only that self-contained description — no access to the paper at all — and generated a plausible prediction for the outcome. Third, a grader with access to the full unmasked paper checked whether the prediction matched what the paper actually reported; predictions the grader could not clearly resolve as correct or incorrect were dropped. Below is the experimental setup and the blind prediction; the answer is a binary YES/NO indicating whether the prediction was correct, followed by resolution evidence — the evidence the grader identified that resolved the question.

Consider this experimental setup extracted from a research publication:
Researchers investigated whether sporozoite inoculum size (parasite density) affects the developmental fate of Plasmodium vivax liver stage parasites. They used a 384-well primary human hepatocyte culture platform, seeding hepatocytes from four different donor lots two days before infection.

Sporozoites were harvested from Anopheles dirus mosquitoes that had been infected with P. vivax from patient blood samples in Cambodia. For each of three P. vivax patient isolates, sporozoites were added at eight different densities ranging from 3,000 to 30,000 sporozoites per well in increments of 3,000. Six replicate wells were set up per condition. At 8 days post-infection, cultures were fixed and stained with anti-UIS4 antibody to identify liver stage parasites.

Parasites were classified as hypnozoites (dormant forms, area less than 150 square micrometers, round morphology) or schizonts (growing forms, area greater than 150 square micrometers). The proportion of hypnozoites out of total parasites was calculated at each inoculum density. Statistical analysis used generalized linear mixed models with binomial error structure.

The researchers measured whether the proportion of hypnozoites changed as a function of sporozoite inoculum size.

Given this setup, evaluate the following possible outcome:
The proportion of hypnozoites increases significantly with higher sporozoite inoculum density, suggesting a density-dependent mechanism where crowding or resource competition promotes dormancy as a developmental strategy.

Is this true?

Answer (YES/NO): NO